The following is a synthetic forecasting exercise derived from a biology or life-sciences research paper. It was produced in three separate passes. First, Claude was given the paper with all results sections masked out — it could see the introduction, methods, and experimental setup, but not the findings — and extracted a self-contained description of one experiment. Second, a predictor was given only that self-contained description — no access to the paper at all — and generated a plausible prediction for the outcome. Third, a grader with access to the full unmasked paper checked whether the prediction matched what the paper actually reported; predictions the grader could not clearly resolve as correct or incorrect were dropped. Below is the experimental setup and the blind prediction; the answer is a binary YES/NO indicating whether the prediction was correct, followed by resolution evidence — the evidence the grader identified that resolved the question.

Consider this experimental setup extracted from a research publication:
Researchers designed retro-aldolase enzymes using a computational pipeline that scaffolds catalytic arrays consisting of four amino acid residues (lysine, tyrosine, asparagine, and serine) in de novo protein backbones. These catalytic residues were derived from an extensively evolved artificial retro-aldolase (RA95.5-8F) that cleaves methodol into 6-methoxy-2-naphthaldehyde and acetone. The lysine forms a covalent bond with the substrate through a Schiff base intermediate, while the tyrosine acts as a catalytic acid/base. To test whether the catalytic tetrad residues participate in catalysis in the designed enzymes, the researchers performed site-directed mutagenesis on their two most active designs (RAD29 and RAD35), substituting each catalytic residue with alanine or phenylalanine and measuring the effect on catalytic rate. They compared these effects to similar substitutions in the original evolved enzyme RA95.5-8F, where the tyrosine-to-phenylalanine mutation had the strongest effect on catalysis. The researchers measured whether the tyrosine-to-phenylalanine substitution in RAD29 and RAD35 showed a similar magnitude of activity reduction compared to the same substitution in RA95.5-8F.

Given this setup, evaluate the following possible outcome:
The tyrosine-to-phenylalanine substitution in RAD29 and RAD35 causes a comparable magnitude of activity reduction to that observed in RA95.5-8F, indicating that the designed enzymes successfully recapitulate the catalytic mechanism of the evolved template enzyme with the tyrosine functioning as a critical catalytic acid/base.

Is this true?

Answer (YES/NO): NO